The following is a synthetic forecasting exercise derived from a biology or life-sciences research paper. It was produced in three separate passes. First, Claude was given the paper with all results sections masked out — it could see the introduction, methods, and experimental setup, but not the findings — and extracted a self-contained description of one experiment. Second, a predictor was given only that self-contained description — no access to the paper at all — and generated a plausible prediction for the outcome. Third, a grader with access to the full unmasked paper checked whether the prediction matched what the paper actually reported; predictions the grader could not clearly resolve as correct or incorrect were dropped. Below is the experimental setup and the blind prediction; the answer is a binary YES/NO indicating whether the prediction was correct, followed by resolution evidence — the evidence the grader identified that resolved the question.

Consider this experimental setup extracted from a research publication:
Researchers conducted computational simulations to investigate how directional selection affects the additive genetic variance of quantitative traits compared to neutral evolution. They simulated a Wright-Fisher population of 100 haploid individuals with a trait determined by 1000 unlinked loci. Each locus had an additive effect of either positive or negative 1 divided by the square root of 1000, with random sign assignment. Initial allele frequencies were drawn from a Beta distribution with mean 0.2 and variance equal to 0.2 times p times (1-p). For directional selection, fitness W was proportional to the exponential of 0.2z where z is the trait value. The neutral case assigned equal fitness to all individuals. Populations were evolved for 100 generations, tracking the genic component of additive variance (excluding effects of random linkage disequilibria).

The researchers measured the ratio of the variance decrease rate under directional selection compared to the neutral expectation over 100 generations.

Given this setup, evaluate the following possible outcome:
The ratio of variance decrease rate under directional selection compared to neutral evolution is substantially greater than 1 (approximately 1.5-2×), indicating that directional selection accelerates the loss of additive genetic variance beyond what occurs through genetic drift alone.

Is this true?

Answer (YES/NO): NO